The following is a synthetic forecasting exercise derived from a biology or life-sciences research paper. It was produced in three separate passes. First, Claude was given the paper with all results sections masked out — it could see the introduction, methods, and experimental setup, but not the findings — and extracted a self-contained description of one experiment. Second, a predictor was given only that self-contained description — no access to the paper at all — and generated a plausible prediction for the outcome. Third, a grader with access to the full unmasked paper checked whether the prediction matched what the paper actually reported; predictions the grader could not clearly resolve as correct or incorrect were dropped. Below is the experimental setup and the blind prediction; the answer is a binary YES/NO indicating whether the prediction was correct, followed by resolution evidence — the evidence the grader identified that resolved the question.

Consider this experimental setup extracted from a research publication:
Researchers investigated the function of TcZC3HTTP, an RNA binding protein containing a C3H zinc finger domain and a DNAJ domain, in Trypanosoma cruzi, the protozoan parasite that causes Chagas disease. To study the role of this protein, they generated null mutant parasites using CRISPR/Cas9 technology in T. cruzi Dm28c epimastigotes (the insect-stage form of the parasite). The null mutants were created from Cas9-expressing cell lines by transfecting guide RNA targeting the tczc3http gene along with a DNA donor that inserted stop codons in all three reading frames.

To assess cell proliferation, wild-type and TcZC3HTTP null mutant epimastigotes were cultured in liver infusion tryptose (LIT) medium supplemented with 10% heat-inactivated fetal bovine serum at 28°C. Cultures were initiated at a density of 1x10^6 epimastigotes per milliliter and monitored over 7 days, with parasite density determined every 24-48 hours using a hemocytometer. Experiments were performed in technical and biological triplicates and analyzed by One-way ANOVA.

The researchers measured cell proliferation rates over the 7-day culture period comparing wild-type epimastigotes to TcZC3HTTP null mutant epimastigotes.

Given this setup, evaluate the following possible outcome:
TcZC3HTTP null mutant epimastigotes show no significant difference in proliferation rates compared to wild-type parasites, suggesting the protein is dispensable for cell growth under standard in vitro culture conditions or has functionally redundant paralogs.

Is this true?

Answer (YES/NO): NO